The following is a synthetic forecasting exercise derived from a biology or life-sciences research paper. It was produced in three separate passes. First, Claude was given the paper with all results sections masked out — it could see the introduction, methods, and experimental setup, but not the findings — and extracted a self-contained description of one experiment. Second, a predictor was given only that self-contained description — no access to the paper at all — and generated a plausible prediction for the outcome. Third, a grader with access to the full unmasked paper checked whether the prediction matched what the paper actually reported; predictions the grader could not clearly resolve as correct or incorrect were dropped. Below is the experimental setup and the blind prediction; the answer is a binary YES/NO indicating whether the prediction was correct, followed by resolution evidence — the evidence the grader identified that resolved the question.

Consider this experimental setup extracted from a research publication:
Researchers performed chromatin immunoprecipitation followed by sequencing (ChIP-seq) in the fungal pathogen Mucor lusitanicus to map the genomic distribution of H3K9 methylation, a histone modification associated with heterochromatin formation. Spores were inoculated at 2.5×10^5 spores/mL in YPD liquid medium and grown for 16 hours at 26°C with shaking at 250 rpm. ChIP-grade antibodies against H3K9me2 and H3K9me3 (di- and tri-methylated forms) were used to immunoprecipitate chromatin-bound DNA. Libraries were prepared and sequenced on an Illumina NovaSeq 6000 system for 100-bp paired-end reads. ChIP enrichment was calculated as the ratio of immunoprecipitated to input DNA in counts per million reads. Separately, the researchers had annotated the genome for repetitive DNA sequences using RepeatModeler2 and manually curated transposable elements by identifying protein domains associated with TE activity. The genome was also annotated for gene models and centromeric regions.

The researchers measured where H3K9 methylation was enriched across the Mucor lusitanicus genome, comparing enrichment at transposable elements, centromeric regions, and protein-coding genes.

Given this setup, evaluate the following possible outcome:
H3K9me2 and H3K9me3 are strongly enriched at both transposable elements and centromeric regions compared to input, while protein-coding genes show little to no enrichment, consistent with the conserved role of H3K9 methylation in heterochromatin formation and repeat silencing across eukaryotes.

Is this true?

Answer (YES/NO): YES